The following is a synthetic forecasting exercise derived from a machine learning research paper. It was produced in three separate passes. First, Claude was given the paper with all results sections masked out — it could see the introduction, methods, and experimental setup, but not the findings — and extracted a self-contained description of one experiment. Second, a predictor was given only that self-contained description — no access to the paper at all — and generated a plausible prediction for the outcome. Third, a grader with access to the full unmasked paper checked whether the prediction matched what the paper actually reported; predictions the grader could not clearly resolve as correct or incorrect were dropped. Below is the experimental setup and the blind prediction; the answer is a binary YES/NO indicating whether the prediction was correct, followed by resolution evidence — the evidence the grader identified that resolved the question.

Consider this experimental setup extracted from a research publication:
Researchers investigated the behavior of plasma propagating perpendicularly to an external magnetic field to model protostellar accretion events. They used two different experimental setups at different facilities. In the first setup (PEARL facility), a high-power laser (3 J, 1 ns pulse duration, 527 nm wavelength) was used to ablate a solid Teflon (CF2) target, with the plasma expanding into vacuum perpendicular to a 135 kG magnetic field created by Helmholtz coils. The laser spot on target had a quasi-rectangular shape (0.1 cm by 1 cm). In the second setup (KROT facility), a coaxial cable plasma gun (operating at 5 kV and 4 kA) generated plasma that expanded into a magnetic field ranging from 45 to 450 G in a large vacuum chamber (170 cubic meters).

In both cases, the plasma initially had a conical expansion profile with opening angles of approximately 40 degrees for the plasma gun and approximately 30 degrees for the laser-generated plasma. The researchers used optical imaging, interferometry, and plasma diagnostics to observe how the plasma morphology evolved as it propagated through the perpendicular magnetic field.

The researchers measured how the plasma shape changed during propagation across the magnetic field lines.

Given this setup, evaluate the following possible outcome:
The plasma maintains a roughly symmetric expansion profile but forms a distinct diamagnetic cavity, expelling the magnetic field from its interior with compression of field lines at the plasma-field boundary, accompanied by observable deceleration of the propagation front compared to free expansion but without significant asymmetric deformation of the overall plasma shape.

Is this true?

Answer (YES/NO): NO